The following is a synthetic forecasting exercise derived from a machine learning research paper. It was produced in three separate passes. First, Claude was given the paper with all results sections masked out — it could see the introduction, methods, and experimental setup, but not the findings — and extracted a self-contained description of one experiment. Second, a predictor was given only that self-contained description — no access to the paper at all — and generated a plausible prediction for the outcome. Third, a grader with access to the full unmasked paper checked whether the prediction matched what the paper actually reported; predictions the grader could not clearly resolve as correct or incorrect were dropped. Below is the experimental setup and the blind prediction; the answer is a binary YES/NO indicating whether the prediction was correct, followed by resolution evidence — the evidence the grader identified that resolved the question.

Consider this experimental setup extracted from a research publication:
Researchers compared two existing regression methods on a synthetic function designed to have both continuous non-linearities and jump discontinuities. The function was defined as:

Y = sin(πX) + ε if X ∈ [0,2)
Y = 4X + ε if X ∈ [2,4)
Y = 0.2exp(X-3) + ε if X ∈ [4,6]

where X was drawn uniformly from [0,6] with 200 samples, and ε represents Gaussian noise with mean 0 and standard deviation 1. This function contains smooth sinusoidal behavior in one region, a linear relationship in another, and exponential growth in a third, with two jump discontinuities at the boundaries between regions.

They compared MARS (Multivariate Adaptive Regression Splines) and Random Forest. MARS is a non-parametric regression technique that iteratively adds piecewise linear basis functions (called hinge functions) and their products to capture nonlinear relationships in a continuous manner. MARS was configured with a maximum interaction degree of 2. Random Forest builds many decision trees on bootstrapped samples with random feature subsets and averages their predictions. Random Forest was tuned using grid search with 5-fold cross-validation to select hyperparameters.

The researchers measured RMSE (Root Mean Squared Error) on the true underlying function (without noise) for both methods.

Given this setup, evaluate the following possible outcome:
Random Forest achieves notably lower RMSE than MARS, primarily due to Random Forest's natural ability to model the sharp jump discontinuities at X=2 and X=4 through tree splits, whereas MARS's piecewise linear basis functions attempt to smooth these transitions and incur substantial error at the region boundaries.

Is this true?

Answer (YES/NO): YES